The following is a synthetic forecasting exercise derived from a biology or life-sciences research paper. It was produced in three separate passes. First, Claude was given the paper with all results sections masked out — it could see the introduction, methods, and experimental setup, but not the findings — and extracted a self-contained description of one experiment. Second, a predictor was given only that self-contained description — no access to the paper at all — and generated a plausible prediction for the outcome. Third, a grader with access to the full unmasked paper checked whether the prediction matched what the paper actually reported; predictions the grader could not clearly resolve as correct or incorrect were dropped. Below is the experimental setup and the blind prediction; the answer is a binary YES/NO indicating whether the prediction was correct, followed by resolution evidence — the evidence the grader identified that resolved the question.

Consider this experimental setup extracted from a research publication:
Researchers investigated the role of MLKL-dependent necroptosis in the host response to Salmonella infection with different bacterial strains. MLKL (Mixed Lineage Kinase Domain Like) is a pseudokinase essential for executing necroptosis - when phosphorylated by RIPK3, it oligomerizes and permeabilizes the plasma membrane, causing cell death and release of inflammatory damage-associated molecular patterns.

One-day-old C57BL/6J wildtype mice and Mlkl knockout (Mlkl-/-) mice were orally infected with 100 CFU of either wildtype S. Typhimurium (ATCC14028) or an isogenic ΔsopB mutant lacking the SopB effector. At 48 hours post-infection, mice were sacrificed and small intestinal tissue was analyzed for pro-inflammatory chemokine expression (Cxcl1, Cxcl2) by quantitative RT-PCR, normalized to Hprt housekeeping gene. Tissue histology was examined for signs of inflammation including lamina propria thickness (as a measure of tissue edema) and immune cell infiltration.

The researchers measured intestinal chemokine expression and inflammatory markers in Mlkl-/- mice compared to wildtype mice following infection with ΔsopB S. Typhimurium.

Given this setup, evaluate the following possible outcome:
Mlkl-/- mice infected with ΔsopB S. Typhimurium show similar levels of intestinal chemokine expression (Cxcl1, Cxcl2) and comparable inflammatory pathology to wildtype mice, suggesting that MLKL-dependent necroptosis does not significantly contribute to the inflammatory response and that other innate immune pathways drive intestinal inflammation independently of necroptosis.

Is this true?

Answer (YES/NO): NO